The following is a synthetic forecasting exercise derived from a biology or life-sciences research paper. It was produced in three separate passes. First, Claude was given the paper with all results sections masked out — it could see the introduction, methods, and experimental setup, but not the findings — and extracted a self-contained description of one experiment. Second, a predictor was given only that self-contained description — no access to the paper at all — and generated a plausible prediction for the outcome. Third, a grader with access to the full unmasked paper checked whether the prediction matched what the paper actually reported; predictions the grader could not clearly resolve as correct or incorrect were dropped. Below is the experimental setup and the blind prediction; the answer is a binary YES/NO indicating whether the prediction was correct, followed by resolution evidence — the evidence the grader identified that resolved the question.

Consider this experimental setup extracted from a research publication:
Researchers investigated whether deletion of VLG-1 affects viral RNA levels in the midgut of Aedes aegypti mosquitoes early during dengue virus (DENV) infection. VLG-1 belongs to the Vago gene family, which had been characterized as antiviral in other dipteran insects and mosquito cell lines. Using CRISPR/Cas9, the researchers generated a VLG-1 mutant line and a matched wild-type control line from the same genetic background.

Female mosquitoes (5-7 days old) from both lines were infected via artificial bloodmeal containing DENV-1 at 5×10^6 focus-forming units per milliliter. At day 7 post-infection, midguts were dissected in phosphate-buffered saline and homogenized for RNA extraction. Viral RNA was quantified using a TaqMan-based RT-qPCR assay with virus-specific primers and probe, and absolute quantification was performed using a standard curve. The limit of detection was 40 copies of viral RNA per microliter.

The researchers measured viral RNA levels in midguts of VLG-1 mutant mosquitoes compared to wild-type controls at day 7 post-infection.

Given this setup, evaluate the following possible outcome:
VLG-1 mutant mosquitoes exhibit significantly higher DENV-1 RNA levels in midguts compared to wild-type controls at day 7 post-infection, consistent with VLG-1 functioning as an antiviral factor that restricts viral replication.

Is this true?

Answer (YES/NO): NO